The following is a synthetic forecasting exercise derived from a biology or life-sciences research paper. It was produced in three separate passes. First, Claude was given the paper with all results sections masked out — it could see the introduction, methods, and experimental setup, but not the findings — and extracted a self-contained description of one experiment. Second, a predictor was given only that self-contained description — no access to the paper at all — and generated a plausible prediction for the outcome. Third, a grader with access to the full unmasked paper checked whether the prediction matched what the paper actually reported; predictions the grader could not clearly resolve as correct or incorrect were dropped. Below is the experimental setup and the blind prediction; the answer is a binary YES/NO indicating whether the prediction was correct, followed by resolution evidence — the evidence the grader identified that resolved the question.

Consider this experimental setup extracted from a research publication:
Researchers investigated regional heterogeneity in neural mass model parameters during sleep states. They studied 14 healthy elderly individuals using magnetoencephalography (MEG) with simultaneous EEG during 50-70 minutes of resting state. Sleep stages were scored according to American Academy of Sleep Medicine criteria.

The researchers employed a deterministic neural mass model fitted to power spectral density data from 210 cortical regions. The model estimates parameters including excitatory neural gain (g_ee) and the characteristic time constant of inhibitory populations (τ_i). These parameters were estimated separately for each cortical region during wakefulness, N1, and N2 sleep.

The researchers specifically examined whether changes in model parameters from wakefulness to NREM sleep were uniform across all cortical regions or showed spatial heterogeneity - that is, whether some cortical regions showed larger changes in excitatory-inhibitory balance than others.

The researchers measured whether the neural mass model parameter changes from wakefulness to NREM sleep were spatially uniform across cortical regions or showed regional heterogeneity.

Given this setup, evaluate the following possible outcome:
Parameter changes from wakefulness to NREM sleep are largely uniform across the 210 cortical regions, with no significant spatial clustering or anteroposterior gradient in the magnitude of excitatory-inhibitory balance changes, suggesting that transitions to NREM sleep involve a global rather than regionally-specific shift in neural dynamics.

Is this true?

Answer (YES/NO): NO